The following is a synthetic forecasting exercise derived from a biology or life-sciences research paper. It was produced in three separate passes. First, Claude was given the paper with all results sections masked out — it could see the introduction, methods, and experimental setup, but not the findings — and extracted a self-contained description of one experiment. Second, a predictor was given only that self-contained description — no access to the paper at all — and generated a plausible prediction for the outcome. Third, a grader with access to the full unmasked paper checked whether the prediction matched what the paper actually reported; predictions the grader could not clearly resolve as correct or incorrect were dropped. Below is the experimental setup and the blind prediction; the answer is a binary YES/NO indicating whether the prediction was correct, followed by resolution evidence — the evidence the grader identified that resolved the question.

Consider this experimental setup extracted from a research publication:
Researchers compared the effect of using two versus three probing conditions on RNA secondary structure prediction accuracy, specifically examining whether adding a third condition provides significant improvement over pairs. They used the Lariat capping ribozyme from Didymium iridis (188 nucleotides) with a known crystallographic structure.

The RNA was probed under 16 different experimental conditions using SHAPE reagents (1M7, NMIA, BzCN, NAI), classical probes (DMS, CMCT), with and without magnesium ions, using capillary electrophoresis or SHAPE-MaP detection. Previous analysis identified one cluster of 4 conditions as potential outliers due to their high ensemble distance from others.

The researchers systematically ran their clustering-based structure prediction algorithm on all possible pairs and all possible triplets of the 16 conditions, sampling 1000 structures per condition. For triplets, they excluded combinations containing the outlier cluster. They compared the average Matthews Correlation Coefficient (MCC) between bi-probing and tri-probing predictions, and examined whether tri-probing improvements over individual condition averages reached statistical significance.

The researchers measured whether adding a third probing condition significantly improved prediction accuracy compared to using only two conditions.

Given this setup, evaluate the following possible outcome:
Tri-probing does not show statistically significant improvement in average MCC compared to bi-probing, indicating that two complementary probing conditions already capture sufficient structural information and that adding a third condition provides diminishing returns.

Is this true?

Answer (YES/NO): NO